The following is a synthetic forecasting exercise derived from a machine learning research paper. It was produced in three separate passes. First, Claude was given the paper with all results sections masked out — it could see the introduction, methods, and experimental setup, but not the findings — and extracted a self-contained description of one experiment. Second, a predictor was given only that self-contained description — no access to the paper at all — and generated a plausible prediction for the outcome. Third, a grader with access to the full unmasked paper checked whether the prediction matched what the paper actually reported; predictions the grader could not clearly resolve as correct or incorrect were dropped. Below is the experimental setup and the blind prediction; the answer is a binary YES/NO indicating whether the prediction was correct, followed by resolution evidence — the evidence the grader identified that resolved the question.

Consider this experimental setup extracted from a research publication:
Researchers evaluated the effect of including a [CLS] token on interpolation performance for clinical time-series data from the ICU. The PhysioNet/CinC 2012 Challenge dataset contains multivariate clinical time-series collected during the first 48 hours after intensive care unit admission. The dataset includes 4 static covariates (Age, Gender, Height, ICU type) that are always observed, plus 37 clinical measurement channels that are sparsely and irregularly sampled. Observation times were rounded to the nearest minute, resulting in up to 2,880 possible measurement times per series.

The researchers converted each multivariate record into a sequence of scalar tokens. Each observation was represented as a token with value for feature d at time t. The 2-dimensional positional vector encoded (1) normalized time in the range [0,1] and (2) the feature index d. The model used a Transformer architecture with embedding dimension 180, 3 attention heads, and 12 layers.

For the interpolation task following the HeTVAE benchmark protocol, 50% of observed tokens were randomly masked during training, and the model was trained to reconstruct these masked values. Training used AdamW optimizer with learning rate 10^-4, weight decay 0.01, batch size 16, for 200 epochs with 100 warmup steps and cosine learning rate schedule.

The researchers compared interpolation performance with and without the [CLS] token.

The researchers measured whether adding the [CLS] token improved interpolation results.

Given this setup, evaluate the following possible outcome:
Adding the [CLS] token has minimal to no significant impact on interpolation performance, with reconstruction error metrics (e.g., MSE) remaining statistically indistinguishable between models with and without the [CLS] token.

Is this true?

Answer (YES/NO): NO